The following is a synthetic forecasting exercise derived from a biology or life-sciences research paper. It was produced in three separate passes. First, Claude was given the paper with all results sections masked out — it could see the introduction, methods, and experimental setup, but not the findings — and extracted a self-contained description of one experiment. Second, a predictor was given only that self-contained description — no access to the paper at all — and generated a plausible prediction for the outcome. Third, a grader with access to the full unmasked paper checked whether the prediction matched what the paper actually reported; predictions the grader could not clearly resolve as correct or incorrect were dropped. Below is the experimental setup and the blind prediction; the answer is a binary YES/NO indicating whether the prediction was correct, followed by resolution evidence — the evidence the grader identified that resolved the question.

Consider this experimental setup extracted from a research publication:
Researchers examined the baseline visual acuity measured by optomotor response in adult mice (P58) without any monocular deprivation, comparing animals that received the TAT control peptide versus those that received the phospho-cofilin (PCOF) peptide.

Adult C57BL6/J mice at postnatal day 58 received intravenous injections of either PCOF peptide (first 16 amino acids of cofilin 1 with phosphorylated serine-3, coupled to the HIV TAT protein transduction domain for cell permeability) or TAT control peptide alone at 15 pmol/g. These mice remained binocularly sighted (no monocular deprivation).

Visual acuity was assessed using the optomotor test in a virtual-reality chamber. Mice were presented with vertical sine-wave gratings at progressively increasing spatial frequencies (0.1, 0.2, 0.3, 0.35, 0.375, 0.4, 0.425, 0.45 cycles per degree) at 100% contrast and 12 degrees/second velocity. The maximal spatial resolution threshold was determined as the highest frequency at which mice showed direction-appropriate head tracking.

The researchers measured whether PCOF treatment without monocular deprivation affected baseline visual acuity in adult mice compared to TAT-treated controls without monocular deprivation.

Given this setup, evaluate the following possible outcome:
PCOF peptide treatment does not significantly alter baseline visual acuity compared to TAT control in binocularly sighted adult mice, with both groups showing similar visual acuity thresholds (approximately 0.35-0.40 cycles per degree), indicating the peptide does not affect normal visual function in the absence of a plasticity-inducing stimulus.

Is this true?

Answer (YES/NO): YES